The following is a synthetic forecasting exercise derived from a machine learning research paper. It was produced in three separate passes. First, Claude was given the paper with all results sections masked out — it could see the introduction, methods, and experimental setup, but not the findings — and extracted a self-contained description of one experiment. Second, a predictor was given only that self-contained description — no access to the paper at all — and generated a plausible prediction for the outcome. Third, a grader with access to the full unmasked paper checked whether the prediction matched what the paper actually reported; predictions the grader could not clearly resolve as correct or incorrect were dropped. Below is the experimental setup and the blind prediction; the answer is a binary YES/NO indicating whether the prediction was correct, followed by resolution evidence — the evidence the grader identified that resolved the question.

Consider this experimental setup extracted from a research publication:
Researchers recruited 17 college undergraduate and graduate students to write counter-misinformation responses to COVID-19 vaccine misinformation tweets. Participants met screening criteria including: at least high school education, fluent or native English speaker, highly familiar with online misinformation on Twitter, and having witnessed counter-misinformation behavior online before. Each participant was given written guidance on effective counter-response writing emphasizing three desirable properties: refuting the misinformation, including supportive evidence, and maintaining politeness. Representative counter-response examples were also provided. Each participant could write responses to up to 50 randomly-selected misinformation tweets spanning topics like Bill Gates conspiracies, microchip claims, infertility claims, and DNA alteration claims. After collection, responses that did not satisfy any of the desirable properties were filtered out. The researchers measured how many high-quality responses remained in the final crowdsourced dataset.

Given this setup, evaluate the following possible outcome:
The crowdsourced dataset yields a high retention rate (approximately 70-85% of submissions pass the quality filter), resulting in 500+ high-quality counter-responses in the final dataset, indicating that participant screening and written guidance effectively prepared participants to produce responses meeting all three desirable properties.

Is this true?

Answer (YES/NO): NO